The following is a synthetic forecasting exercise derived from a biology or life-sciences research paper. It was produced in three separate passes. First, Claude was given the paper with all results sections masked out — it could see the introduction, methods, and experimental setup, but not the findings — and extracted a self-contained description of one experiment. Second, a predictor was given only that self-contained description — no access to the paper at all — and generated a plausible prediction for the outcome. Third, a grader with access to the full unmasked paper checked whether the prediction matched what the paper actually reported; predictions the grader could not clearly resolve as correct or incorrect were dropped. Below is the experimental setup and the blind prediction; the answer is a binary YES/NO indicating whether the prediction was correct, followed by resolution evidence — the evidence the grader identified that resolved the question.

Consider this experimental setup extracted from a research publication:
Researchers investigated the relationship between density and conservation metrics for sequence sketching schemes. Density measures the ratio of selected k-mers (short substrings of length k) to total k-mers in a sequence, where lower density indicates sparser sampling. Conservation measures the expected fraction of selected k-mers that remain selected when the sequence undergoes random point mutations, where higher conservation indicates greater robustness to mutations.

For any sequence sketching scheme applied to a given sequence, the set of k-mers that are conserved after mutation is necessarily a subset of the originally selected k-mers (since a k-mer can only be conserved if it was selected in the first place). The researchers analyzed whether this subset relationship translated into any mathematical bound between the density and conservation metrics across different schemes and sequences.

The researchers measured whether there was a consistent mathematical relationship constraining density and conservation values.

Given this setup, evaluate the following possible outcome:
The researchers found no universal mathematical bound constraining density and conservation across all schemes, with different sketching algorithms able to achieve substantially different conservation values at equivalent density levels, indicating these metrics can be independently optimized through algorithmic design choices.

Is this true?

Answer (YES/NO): NO